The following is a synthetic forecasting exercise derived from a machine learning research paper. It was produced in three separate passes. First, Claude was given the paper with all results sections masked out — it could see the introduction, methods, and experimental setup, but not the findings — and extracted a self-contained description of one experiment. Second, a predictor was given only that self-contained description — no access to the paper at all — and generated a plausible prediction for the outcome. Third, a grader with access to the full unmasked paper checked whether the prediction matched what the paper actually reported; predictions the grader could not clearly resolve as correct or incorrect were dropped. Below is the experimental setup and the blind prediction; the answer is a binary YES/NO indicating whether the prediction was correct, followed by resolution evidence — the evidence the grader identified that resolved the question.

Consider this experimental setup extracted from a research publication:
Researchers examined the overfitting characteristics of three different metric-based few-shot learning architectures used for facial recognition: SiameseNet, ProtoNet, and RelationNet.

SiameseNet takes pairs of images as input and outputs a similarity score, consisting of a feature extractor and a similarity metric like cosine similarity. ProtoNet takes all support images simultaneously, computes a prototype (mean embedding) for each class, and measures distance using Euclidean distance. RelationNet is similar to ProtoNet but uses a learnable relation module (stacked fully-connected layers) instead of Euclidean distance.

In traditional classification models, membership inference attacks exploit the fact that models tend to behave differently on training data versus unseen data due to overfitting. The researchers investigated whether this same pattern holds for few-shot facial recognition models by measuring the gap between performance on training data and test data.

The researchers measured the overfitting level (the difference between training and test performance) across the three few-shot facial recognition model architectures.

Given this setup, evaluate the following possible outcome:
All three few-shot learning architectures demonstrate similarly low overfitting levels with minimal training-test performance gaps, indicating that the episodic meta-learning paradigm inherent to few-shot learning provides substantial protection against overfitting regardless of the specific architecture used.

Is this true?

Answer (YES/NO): NO